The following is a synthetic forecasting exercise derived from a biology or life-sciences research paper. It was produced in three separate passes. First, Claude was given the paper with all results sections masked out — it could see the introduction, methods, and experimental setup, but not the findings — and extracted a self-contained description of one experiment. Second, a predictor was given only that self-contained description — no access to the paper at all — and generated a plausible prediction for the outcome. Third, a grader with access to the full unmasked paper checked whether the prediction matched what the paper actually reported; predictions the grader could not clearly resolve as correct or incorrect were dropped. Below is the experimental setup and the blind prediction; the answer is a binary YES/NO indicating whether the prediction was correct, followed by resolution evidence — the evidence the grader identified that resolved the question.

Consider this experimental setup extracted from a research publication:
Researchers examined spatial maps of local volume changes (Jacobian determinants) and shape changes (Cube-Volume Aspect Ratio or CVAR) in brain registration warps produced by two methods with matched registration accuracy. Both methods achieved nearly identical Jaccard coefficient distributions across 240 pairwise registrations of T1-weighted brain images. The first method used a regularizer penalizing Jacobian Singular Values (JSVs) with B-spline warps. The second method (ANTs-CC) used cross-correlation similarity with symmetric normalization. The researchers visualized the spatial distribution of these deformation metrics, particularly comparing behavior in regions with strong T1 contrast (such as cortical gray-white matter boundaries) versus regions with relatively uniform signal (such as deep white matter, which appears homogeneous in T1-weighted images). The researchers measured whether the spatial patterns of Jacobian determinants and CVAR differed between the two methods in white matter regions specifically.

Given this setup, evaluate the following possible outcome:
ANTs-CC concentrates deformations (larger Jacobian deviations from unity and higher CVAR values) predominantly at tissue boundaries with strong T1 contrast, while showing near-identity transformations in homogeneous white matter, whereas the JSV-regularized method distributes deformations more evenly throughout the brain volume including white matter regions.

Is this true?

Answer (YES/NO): NO